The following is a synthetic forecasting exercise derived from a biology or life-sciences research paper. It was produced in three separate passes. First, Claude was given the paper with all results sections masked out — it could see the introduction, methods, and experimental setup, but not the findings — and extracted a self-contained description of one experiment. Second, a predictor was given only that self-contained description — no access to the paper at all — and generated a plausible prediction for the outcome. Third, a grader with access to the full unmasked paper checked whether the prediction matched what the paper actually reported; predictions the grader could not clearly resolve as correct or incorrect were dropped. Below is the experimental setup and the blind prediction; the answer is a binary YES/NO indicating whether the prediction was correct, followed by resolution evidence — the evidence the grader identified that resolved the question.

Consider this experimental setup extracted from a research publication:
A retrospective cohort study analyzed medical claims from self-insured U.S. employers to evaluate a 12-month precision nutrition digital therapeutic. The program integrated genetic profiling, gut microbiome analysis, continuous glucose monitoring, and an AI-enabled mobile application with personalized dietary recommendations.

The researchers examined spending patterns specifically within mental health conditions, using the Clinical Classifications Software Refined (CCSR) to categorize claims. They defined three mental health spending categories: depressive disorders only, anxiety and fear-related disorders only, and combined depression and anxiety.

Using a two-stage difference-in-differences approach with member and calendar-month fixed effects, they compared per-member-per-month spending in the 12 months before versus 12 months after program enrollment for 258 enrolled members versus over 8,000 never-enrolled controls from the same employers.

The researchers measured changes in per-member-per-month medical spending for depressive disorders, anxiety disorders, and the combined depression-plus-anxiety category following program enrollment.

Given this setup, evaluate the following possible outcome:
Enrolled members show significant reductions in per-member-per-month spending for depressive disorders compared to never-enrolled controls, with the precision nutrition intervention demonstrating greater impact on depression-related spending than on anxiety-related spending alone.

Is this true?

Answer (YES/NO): NO